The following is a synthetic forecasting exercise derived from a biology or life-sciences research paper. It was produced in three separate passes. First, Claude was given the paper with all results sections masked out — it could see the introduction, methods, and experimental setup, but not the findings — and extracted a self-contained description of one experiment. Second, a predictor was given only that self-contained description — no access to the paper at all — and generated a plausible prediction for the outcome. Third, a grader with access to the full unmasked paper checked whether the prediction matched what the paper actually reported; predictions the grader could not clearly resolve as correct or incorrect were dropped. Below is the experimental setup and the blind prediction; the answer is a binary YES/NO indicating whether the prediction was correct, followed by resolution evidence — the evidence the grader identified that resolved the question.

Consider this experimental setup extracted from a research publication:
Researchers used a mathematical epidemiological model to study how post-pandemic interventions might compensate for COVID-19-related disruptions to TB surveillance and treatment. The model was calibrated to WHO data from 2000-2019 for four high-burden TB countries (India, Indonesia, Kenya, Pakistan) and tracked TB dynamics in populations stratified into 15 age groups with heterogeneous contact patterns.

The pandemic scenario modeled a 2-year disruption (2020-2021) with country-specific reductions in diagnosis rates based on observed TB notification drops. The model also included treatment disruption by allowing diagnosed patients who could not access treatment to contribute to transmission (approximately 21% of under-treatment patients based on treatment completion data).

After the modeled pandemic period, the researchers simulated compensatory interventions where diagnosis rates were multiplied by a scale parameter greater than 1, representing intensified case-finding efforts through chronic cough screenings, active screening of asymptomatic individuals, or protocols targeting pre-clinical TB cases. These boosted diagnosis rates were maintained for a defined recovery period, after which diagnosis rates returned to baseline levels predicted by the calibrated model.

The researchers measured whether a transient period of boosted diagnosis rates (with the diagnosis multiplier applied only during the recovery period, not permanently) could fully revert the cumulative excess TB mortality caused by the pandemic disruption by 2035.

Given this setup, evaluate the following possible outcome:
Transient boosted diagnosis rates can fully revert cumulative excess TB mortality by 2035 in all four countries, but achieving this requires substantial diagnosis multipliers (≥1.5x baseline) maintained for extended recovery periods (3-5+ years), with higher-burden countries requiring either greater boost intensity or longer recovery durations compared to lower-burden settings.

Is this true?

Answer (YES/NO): NO